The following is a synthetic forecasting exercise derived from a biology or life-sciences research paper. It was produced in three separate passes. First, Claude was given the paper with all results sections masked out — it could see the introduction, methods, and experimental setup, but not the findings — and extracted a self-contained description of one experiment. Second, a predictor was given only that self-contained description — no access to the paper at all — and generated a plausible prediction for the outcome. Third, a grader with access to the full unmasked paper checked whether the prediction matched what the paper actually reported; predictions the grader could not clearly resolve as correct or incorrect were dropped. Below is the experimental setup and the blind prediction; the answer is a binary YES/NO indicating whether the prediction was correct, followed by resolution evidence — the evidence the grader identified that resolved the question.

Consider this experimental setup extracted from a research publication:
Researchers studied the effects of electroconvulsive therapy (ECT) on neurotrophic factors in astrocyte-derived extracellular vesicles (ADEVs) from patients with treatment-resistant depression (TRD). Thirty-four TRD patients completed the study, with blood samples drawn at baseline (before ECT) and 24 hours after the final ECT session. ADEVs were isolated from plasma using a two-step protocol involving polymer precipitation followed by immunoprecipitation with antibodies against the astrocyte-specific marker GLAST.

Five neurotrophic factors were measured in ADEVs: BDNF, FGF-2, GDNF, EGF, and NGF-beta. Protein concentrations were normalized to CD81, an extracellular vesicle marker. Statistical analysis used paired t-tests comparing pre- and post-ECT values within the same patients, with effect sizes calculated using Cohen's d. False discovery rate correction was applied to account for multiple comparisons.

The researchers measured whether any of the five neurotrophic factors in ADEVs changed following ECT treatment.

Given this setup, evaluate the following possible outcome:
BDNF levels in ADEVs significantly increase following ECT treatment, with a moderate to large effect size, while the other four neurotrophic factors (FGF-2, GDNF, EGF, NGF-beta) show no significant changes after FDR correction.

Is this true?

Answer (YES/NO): NO